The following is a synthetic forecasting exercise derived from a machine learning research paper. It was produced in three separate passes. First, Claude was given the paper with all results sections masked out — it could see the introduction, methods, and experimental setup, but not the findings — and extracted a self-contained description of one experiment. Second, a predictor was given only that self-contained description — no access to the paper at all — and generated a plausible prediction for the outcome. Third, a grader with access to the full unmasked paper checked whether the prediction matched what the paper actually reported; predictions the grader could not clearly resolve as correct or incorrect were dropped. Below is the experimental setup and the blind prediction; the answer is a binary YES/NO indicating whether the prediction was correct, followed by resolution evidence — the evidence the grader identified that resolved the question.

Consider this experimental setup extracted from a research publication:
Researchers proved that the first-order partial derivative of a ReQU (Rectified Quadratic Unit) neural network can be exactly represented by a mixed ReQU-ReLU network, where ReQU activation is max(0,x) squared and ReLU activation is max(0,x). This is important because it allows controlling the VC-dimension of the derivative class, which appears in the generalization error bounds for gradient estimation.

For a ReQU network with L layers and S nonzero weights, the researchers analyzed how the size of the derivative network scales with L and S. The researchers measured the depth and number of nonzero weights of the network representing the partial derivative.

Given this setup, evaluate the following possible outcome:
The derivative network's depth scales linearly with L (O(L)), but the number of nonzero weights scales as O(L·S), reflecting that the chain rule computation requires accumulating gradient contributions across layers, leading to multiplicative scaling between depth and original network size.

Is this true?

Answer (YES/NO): YES